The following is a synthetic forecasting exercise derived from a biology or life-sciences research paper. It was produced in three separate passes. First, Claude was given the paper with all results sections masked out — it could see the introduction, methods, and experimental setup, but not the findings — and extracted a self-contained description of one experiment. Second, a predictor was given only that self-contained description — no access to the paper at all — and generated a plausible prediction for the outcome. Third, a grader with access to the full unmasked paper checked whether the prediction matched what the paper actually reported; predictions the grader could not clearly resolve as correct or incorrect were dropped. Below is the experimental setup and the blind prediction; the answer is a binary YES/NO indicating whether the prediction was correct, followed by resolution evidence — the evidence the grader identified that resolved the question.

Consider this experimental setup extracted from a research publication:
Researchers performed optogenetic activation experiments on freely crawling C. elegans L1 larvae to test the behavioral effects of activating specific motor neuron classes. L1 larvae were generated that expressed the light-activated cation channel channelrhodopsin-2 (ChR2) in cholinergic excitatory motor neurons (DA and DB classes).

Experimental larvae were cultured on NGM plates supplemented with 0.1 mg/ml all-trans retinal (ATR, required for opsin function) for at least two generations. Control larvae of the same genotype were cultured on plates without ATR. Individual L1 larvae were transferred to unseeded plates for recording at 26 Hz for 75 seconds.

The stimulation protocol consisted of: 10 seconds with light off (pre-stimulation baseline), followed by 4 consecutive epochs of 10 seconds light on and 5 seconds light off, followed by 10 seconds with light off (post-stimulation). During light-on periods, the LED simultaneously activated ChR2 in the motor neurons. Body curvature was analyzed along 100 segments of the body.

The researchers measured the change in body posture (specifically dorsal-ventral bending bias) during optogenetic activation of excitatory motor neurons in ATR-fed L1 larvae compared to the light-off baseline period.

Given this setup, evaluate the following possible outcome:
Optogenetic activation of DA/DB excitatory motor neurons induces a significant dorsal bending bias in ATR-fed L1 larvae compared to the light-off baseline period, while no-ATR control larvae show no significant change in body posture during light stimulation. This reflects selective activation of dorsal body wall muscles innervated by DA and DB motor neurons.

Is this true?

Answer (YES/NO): YES